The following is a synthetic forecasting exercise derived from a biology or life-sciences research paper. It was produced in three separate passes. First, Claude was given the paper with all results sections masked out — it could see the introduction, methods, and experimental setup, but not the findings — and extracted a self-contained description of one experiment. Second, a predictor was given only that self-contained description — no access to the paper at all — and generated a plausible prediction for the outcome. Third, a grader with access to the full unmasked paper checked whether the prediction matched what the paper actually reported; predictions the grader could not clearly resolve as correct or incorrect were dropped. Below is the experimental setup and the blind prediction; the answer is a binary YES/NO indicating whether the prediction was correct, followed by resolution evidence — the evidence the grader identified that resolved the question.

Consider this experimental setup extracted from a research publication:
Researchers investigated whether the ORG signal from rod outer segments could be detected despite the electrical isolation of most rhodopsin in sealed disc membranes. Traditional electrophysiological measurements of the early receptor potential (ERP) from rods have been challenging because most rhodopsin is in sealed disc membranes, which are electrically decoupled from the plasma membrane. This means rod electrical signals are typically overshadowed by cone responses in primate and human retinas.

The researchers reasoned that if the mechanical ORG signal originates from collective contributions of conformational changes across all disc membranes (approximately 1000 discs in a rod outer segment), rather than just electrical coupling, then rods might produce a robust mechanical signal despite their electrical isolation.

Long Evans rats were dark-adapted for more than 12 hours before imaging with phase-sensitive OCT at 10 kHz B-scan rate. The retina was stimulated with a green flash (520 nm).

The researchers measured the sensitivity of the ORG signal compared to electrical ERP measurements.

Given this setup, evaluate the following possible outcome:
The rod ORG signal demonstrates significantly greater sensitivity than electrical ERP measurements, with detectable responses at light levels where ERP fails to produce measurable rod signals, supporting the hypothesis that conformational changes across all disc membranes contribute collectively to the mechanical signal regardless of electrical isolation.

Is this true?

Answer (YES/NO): YES